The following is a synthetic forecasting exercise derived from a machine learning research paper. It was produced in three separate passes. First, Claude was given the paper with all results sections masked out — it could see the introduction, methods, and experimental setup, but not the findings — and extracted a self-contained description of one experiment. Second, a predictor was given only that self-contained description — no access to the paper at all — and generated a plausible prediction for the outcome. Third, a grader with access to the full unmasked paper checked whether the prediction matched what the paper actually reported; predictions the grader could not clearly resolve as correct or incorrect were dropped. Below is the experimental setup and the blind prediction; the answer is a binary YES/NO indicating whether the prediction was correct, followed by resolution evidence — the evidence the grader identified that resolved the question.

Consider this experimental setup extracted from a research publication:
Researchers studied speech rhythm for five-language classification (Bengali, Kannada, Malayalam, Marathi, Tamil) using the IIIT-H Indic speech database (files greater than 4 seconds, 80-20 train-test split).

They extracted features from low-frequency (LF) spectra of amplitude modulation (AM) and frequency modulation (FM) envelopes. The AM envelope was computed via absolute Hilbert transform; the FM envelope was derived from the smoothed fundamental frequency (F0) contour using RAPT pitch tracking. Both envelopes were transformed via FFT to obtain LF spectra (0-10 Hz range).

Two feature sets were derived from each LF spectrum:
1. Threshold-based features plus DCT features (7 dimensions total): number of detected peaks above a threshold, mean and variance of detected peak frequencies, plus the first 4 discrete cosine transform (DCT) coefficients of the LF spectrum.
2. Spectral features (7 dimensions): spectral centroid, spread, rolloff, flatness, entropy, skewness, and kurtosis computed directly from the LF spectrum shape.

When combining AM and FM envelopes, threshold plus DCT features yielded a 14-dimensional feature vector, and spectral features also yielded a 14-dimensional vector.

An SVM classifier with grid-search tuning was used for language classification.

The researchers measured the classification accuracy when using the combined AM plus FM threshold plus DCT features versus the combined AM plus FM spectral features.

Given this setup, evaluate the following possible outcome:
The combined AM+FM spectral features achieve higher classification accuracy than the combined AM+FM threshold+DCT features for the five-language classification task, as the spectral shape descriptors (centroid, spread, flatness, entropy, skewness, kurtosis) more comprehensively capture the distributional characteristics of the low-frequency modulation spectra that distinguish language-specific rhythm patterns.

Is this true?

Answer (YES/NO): YES